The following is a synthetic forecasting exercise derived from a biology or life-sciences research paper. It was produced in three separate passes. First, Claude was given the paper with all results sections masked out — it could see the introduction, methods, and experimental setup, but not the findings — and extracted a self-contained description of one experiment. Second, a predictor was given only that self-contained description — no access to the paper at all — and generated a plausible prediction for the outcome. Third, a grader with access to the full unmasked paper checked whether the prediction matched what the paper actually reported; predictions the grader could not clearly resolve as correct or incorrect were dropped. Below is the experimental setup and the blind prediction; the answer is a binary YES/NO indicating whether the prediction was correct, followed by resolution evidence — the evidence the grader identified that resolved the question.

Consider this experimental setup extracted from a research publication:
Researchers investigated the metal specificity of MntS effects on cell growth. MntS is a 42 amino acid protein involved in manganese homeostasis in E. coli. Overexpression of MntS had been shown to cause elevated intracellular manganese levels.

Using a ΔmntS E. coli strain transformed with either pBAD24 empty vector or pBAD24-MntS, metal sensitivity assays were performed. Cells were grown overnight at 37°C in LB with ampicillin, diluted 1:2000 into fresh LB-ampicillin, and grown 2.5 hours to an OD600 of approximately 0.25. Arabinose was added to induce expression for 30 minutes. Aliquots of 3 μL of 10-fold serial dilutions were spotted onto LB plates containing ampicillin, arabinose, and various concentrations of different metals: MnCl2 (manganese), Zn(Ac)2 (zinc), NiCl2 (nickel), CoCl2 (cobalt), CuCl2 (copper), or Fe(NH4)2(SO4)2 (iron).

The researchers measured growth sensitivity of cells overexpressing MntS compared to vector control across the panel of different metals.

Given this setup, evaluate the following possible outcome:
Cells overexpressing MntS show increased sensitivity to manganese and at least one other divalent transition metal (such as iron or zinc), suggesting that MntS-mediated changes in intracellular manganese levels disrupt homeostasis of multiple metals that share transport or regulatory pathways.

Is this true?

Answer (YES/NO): NO